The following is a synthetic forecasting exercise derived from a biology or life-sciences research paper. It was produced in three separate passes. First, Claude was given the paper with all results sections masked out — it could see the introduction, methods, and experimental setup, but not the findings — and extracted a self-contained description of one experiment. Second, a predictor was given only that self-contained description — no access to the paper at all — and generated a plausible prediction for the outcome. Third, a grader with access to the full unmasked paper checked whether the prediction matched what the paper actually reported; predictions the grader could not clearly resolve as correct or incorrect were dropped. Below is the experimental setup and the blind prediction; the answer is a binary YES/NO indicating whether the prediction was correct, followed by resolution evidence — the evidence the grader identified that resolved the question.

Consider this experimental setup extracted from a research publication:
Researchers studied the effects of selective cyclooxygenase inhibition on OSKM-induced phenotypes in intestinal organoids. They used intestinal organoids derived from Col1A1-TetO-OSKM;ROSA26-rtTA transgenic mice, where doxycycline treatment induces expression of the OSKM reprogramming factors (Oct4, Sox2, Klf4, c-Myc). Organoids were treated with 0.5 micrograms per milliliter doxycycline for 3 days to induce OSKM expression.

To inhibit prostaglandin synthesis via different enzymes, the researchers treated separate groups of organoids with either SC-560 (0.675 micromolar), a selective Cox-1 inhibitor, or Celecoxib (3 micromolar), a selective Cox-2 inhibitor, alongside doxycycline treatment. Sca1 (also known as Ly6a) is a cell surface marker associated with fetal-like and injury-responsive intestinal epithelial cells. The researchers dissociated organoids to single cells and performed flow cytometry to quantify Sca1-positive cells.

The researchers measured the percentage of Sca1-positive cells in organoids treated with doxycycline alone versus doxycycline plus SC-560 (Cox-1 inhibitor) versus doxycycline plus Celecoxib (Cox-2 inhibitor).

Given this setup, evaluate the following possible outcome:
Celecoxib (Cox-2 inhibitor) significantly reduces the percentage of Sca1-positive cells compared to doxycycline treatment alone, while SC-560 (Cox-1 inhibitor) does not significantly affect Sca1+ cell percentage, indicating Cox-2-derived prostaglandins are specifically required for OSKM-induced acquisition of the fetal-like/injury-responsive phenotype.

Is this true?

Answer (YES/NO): NO